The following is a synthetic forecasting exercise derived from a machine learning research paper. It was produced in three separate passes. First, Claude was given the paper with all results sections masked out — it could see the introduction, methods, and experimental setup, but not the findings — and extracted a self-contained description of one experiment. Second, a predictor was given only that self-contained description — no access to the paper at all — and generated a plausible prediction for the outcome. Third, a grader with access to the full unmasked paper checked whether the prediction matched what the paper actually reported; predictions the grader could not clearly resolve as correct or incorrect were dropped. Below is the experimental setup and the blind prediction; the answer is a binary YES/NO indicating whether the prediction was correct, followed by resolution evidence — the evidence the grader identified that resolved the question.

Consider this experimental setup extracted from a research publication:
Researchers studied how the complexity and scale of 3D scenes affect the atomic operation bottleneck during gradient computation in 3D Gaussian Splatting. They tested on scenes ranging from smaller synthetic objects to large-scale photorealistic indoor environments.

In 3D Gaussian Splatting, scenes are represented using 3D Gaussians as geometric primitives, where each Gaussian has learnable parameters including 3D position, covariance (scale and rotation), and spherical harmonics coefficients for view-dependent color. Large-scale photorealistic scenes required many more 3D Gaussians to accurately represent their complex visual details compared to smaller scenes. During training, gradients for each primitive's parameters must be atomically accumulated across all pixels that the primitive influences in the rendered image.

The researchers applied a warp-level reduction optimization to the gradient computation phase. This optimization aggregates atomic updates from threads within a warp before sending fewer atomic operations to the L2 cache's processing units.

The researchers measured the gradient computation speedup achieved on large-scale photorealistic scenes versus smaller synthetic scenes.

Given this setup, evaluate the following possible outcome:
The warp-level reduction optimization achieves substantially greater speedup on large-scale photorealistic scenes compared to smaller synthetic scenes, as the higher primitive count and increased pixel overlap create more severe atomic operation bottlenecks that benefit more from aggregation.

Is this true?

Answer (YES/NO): YES